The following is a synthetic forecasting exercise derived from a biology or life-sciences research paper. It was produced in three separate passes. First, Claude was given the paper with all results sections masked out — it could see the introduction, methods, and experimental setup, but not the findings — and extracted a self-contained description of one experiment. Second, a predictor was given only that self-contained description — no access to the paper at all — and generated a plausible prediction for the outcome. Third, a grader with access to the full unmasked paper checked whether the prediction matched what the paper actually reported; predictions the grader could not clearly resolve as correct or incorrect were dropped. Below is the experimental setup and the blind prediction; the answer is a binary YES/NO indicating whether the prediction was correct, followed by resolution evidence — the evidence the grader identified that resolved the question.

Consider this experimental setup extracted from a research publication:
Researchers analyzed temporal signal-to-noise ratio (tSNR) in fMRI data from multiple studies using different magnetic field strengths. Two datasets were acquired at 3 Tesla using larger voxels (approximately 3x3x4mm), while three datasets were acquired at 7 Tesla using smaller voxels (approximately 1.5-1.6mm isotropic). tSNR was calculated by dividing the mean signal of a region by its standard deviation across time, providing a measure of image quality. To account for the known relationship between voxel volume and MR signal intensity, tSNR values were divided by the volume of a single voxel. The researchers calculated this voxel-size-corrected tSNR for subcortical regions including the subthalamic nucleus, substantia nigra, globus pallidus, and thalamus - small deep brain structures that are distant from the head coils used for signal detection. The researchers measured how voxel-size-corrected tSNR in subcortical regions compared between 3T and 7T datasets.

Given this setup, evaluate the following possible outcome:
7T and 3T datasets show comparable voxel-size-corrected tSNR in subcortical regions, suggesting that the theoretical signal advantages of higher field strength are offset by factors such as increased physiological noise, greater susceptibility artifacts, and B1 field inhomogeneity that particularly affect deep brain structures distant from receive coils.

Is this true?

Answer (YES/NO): NO